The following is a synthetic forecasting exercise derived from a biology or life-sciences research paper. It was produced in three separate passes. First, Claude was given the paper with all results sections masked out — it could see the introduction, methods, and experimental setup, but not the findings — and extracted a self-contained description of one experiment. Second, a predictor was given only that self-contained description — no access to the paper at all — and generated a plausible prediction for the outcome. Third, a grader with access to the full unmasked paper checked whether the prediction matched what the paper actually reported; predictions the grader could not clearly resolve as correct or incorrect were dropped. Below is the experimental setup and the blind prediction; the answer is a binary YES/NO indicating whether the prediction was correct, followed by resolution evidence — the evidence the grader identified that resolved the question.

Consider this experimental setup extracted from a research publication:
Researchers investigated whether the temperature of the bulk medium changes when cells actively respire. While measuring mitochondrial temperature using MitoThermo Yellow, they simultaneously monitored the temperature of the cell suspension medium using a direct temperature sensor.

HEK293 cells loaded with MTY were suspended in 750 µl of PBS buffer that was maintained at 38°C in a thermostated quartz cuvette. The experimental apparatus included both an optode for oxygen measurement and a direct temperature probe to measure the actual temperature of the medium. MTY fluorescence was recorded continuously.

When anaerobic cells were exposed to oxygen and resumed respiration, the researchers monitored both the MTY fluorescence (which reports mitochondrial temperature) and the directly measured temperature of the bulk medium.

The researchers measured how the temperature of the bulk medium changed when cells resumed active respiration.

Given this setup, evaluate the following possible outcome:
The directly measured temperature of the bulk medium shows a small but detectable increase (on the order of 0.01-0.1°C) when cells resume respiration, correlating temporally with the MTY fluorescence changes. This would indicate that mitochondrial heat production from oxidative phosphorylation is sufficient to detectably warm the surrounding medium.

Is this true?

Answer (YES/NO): NO